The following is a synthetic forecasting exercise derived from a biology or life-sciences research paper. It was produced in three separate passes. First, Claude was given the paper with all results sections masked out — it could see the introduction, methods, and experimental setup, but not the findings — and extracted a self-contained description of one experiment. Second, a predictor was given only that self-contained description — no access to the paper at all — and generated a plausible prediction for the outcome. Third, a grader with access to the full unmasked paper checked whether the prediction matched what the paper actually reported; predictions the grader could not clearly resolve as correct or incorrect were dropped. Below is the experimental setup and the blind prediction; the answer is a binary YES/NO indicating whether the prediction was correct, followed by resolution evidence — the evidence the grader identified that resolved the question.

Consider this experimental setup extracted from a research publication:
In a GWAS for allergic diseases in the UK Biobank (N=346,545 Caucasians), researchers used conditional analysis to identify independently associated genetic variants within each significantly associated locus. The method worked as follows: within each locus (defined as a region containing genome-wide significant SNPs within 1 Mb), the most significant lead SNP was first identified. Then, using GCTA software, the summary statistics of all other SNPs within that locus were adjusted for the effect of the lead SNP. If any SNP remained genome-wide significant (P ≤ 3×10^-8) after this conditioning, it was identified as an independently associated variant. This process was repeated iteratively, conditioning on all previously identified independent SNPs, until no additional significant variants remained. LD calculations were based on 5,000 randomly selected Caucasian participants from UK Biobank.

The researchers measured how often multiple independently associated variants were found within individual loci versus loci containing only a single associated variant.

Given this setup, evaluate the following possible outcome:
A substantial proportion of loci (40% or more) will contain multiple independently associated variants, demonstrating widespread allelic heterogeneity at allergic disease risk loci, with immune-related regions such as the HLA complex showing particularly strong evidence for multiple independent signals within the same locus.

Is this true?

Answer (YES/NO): NO